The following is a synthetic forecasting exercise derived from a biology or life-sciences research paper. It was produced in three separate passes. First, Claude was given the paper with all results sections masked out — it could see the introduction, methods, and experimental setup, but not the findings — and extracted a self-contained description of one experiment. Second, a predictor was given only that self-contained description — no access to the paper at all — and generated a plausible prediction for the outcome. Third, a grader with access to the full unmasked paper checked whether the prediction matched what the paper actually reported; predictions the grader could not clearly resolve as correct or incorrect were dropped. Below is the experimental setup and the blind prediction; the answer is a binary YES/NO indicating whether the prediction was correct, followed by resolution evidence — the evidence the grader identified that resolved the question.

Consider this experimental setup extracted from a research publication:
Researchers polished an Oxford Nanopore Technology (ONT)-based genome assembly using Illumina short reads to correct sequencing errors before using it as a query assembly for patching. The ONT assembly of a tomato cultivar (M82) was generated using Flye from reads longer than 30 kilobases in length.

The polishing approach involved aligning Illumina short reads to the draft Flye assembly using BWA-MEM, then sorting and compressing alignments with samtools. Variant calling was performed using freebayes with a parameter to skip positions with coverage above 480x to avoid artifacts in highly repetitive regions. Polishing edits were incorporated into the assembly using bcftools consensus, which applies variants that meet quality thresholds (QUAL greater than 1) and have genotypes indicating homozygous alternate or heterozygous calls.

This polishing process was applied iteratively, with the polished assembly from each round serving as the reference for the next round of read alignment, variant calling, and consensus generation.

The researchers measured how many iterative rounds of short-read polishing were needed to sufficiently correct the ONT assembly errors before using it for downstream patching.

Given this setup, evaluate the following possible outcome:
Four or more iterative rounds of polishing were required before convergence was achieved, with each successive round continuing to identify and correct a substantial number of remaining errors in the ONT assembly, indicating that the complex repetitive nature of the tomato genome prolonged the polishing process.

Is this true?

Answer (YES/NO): NO